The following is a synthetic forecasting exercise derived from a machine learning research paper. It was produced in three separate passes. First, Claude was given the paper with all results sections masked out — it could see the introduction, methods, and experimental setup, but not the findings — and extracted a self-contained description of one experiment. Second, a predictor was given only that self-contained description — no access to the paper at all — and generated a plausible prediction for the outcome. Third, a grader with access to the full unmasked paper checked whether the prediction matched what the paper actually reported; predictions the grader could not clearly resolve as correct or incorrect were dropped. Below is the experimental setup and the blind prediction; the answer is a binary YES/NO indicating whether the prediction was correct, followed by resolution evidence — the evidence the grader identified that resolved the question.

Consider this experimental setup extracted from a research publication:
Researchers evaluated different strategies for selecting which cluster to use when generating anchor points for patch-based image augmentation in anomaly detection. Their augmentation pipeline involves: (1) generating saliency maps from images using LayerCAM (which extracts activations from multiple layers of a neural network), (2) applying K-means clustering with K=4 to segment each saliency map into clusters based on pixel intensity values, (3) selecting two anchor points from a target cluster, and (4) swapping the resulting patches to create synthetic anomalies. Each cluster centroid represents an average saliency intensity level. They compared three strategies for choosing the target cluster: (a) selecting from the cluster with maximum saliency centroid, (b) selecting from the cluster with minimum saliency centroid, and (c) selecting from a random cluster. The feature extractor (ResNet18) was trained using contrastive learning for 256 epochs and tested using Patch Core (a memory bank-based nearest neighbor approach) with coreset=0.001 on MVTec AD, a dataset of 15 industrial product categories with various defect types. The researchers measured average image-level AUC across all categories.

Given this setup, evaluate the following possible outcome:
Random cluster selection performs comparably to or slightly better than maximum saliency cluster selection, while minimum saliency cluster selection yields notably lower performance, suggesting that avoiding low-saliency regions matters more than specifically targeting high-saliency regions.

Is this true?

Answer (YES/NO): NO